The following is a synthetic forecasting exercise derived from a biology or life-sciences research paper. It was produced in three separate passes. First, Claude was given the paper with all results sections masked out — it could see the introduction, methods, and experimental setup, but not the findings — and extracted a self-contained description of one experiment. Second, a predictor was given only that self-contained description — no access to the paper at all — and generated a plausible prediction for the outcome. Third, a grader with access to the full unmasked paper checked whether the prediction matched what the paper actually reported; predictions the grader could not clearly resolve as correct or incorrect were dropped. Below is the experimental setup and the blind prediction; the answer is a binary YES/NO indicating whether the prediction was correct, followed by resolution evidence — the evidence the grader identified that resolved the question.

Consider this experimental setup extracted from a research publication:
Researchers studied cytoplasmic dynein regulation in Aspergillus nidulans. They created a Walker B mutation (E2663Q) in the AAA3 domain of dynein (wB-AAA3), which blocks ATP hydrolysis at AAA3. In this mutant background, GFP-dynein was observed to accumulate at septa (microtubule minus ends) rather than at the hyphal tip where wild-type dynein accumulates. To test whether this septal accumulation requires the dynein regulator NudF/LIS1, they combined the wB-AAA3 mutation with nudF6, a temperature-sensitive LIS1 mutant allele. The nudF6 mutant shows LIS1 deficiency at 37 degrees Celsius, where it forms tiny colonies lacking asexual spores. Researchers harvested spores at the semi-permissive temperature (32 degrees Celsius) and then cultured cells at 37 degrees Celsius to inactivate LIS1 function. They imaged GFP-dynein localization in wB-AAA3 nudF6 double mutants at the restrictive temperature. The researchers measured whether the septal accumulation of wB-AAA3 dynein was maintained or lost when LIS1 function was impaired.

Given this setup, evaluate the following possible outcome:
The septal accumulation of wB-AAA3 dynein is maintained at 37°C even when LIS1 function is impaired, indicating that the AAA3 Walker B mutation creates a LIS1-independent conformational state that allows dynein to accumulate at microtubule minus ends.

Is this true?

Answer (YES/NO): YES